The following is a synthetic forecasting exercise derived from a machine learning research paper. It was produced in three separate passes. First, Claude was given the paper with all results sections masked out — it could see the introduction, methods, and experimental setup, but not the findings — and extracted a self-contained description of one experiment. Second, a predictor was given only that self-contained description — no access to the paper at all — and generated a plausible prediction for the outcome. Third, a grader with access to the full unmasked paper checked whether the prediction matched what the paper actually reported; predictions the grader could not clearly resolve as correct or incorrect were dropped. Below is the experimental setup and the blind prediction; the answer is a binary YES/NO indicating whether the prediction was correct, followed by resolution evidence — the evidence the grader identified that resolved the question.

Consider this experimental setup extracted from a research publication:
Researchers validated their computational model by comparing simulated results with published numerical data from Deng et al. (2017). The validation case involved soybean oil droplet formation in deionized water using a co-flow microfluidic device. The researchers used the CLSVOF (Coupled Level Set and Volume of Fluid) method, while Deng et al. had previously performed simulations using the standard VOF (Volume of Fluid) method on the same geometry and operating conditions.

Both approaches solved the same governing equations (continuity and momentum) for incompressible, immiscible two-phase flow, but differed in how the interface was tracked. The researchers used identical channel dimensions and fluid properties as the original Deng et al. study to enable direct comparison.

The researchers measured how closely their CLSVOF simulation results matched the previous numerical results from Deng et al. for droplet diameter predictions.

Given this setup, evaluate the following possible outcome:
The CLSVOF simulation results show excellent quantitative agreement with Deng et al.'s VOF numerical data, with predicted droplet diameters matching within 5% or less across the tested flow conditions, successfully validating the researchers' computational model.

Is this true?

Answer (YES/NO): YES